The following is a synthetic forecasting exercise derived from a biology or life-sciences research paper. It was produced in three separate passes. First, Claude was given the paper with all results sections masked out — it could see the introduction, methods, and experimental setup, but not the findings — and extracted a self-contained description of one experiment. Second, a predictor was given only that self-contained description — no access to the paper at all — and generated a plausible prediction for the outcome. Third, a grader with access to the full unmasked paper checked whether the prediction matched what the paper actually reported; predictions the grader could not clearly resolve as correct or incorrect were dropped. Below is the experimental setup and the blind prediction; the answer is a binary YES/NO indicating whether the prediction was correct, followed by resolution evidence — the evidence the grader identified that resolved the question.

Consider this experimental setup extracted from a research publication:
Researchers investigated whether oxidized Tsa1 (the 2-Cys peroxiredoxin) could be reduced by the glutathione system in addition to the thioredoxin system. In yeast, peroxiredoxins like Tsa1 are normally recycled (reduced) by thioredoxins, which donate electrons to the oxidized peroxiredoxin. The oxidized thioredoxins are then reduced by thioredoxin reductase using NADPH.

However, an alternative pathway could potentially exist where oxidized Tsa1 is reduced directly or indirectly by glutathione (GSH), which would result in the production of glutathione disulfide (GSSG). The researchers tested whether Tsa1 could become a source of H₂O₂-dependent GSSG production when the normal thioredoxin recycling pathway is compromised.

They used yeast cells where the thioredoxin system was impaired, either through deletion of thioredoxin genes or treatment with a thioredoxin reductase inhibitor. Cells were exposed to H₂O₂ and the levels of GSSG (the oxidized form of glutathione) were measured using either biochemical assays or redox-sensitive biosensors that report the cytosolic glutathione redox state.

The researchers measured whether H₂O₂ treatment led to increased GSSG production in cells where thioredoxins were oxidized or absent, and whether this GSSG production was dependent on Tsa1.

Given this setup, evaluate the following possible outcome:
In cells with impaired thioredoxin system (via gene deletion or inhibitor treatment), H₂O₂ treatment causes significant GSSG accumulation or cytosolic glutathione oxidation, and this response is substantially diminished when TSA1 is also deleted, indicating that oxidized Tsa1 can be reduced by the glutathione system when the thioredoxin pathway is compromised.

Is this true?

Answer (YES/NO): YES